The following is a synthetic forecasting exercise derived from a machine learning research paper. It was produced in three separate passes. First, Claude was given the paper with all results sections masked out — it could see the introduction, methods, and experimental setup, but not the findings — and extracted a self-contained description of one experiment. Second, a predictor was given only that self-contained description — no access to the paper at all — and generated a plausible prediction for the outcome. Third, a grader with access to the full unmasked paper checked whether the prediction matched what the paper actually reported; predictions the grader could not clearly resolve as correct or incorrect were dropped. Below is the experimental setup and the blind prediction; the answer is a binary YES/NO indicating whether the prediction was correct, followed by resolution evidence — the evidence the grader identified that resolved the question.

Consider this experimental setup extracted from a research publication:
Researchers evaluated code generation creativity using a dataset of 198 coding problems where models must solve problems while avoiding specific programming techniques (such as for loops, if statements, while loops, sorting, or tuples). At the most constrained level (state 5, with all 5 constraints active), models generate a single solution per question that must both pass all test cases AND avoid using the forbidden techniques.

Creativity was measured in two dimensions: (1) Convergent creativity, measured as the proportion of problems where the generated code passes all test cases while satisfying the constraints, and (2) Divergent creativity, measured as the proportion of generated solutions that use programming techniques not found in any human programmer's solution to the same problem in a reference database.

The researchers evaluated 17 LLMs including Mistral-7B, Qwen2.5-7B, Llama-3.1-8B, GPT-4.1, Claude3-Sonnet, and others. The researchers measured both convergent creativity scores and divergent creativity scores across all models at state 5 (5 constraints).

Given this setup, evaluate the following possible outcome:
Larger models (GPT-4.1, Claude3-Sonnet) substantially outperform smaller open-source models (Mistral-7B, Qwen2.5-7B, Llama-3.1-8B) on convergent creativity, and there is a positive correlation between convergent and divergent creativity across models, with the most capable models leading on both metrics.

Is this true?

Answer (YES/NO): NO